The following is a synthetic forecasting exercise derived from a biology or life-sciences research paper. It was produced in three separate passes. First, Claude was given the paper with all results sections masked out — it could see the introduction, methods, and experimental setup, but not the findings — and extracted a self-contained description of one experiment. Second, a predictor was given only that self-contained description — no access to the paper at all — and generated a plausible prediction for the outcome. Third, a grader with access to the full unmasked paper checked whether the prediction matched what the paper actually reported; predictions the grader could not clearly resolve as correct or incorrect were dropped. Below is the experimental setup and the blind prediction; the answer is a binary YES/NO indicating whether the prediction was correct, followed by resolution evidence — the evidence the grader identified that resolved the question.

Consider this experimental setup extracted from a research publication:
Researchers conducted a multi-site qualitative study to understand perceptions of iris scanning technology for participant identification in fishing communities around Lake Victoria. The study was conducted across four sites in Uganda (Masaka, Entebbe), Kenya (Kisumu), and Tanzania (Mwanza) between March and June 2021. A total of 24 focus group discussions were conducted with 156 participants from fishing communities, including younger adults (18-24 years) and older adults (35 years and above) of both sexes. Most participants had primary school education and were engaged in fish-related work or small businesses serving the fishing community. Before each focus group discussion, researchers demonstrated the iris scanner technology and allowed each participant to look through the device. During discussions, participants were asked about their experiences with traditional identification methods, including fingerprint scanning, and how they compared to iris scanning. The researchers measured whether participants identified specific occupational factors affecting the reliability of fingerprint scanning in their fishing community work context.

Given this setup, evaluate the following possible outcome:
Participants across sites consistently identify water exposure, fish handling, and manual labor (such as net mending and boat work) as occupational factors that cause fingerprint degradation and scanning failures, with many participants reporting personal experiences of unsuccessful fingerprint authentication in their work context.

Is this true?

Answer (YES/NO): NO